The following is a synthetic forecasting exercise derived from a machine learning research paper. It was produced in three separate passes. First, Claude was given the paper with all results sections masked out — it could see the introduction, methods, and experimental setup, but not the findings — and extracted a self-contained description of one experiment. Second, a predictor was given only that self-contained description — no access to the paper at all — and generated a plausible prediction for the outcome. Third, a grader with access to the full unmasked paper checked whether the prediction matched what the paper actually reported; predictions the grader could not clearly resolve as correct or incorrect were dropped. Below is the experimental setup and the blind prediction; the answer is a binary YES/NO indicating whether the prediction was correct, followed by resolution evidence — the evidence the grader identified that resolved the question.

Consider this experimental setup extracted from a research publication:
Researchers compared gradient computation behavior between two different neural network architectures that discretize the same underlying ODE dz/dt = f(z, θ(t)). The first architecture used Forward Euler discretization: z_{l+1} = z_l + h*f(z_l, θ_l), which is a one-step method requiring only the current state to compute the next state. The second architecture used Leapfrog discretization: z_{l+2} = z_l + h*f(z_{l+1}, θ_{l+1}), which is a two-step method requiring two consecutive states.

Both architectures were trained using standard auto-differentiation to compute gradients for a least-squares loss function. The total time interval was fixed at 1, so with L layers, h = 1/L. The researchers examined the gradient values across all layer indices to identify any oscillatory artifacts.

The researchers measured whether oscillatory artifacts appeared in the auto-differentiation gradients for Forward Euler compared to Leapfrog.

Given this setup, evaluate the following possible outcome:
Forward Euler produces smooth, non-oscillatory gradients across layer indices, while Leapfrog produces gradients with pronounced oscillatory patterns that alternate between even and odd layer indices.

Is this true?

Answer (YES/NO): YES